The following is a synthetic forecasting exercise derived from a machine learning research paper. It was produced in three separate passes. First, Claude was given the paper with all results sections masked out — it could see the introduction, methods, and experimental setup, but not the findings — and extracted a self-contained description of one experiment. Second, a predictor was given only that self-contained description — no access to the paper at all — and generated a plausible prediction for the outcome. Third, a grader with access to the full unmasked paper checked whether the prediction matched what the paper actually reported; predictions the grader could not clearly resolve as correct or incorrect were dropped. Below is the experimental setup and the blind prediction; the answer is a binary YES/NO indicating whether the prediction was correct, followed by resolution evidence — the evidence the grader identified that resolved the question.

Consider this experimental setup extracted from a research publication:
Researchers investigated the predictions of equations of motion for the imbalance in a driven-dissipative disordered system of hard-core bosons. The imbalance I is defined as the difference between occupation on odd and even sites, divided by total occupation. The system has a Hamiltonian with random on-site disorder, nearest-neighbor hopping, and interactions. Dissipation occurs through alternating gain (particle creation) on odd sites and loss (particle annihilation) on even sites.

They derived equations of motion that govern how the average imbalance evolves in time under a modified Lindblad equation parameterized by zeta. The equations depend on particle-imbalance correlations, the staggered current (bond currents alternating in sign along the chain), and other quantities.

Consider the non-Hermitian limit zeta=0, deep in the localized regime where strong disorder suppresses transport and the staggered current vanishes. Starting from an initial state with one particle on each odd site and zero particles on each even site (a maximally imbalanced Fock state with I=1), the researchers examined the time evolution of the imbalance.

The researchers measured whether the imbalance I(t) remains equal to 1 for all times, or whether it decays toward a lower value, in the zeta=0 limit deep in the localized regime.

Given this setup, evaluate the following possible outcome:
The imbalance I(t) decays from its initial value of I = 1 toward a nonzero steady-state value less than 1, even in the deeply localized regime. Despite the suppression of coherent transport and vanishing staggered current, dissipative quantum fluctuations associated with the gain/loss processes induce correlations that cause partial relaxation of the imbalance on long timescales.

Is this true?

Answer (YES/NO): NO